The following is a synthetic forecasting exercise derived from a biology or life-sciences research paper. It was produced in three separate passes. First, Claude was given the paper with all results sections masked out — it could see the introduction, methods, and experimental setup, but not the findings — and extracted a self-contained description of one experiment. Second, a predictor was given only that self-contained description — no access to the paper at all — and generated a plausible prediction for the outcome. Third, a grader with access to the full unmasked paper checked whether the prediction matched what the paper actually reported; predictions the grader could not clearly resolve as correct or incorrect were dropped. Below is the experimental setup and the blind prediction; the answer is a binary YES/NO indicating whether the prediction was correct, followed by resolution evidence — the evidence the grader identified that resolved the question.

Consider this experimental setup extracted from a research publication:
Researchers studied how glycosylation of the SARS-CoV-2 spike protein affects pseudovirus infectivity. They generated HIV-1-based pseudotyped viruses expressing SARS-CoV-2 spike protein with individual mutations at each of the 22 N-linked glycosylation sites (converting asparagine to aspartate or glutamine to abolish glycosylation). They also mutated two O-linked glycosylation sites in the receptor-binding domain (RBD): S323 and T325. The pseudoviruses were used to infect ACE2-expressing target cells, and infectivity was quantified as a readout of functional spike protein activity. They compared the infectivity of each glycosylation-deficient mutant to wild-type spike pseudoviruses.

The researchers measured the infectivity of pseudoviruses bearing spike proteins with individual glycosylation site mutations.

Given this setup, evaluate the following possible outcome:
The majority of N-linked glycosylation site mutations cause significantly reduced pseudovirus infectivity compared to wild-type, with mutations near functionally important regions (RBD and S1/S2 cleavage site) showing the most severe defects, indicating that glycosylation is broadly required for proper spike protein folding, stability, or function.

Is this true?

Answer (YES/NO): NO